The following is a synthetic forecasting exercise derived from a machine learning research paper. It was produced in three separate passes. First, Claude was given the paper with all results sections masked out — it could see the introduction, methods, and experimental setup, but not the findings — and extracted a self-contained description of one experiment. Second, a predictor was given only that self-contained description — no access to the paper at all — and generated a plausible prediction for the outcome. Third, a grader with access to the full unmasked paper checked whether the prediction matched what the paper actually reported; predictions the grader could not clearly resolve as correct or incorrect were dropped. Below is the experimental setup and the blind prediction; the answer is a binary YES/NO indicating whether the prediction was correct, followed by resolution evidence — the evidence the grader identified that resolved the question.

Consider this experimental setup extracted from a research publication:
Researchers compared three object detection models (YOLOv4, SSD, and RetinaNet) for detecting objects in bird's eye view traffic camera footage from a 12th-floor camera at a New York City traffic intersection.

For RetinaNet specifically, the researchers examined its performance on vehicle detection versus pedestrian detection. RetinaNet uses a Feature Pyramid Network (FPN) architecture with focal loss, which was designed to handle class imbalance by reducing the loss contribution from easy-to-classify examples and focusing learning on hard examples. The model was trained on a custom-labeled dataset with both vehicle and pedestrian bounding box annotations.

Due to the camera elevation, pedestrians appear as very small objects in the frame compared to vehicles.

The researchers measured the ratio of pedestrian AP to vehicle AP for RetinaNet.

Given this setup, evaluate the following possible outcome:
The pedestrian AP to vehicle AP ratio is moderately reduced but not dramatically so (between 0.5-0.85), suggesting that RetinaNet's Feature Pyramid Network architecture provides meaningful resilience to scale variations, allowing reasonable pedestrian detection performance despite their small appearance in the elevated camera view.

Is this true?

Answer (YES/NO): NO